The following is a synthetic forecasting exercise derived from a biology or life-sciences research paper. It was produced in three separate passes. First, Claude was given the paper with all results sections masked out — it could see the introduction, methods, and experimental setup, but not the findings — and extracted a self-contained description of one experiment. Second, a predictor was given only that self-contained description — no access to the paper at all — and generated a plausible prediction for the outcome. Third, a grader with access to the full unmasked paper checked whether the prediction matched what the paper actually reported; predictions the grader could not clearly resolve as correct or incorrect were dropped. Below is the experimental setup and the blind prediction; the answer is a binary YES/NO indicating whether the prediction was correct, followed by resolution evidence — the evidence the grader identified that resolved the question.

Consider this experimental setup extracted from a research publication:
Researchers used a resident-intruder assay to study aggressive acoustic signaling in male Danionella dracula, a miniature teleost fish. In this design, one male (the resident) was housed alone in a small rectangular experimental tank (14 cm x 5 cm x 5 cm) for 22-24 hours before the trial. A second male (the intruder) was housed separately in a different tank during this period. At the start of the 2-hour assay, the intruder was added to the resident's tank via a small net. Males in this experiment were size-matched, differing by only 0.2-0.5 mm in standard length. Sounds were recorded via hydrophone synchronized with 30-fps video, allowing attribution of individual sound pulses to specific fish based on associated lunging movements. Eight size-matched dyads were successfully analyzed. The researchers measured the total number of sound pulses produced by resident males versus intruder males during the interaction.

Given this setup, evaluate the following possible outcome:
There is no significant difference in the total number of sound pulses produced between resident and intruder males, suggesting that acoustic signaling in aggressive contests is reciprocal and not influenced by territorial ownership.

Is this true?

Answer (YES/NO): NO